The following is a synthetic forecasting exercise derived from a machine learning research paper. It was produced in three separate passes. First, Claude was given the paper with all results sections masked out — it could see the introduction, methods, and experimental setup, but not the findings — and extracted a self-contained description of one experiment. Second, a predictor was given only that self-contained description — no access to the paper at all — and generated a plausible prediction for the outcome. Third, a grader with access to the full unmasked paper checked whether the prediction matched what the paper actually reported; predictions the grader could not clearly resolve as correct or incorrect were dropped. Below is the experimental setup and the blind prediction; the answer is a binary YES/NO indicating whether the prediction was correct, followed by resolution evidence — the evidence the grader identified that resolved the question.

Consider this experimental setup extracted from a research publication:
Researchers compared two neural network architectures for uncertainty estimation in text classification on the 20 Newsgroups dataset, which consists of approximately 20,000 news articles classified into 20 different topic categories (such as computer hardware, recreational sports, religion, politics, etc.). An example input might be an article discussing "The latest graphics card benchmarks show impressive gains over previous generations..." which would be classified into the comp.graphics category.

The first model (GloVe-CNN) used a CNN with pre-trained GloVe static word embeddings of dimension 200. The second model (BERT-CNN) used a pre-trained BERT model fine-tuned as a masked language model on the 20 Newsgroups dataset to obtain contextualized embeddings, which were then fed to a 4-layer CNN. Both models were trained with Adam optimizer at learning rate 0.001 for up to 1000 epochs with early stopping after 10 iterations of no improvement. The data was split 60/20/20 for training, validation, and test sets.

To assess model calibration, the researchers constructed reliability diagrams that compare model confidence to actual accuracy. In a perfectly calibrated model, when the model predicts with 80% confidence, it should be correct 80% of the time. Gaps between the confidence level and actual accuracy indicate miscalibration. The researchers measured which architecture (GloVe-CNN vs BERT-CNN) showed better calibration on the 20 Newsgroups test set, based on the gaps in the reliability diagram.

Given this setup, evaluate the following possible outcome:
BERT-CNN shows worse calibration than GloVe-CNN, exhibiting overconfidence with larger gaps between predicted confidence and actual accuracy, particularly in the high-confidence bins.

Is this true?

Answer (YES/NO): NO